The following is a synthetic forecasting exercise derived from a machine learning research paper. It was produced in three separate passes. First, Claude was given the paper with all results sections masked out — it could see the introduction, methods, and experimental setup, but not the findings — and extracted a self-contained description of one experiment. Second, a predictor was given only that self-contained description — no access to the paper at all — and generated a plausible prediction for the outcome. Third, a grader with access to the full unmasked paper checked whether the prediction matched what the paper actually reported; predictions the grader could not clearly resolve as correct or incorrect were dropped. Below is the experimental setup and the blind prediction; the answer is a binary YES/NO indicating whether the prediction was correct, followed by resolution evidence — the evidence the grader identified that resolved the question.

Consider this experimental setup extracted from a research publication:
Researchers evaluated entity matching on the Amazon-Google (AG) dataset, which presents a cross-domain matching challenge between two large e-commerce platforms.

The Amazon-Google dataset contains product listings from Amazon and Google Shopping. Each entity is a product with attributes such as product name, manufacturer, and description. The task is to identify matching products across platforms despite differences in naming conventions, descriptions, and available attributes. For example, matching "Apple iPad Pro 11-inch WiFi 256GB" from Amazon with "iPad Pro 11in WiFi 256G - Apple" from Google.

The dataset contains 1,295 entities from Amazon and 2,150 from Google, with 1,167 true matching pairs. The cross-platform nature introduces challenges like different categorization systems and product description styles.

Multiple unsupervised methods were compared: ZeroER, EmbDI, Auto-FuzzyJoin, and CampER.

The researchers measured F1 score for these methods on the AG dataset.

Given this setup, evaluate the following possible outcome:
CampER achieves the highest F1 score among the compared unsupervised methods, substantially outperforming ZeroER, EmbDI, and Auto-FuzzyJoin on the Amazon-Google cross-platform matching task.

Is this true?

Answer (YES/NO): NO